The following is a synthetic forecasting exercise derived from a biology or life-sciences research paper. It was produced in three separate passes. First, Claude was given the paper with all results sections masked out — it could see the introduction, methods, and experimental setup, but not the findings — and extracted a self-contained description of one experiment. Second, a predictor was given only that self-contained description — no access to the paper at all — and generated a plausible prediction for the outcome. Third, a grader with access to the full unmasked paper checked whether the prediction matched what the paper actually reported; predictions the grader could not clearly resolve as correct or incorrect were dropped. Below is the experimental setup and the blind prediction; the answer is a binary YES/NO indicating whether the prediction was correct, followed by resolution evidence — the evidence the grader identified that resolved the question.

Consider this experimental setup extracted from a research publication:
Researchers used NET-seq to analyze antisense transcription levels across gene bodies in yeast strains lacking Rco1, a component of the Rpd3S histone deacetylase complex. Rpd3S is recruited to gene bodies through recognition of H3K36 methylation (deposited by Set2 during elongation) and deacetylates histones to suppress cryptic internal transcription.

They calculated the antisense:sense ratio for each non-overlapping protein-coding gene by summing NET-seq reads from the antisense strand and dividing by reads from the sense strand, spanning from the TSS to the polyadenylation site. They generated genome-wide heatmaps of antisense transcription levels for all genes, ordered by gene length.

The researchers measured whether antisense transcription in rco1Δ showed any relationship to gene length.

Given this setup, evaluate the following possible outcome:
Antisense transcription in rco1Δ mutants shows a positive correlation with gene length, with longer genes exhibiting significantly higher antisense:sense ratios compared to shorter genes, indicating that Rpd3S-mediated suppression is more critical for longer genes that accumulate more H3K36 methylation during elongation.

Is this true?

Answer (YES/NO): NO